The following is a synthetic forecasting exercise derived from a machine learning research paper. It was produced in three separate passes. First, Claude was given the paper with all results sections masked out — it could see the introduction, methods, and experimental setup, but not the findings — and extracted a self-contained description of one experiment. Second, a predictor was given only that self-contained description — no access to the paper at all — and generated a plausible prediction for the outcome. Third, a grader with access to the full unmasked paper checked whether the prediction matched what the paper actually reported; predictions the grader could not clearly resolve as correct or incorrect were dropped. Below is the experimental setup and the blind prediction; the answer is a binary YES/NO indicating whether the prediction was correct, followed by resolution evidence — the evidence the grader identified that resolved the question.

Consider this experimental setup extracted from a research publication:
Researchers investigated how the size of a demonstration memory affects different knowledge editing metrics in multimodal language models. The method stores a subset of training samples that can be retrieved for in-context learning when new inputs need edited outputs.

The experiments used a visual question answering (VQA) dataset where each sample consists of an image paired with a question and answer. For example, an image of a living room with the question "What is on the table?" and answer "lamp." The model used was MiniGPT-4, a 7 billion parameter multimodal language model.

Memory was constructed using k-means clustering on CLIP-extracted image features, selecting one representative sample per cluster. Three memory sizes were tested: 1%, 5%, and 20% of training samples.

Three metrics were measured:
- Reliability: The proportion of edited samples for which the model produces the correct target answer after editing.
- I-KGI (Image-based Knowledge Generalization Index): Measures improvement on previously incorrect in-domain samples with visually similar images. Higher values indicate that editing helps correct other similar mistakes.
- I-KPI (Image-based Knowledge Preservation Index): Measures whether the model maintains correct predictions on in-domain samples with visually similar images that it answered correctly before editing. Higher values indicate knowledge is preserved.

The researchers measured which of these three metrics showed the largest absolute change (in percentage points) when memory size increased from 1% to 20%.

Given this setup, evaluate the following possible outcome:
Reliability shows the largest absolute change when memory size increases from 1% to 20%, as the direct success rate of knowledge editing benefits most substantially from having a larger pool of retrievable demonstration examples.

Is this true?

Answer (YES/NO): NO